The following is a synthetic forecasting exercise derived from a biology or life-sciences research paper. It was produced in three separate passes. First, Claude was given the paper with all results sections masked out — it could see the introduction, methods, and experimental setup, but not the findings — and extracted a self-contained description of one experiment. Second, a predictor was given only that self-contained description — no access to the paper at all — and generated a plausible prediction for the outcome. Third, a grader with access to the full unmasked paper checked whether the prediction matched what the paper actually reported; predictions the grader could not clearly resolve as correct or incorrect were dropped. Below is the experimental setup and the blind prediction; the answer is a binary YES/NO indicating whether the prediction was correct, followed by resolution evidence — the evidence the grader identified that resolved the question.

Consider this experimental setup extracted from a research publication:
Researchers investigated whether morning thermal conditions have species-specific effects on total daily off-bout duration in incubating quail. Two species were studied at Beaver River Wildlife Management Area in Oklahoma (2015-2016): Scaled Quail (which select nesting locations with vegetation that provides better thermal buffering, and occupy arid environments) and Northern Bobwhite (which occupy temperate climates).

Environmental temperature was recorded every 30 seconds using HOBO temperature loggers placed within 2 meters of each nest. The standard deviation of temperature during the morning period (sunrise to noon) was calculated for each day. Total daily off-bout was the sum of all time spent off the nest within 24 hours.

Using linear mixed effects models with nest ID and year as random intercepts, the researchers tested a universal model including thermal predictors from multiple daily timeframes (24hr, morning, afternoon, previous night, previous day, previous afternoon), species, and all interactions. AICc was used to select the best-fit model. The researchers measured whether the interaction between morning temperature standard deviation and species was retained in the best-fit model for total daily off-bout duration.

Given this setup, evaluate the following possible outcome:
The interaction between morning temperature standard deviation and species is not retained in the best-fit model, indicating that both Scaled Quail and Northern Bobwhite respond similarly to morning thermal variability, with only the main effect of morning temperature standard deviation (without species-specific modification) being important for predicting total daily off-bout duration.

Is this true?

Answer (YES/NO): NO